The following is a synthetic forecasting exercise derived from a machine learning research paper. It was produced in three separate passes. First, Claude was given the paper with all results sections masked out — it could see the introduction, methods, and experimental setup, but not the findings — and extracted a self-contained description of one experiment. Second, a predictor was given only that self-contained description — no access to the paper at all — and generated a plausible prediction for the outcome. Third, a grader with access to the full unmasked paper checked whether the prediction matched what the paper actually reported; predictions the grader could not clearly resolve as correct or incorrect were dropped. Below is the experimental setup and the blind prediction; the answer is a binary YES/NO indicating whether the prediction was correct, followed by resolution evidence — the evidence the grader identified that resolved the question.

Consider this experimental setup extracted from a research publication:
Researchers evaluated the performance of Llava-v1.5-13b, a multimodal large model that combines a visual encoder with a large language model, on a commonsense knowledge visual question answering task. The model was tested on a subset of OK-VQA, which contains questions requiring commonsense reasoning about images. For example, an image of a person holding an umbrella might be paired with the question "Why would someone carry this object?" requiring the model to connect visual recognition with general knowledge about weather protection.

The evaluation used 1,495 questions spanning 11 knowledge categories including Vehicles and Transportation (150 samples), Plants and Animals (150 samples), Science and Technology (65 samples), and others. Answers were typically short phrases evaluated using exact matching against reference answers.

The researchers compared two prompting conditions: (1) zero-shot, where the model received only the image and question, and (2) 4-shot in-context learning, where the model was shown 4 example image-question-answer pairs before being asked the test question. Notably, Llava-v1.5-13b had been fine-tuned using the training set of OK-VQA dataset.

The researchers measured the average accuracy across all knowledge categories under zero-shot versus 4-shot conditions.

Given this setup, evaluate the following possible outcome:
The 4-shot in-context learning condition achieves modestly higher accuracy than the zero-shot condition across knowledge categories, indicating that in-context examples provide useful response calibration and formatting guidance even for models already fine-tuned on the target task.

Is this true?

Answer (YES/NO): NO